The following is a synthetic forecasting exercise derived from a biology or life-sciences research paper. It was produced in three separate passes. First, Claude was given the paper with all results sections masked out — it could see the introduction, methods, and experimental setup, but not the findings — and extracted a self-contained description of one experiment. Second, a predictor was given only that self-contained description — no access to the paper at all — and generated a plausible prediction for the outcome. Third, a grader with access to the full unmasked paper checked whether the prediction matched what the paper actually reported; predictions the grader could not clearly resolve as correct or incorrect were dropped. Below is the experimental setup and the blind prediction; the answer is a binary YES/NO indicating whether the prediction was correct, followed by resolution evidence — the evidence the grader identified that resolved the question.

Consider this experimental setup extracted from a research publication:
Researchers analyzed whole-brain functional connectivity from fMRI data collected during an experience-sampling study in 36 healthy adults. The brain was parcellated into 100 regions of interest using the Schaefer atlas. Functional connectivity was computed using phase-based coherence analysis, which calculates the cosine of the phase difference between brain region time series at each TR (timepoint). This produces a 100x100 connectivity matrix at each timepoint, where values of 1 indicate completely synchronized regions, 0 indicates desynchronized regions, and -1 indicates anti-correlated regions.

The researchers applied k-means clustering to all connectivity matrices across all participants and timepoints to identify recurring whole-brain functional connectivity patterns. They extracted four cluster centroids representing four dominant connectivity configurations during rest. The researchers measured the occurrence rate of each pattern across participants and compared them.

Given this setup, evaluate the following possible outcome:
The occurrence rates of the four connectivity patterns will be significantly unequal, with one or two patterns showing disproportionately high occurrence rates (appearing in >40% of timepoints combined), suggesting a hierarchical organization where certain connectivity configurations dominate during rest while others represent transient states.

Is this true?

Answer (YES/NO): YES